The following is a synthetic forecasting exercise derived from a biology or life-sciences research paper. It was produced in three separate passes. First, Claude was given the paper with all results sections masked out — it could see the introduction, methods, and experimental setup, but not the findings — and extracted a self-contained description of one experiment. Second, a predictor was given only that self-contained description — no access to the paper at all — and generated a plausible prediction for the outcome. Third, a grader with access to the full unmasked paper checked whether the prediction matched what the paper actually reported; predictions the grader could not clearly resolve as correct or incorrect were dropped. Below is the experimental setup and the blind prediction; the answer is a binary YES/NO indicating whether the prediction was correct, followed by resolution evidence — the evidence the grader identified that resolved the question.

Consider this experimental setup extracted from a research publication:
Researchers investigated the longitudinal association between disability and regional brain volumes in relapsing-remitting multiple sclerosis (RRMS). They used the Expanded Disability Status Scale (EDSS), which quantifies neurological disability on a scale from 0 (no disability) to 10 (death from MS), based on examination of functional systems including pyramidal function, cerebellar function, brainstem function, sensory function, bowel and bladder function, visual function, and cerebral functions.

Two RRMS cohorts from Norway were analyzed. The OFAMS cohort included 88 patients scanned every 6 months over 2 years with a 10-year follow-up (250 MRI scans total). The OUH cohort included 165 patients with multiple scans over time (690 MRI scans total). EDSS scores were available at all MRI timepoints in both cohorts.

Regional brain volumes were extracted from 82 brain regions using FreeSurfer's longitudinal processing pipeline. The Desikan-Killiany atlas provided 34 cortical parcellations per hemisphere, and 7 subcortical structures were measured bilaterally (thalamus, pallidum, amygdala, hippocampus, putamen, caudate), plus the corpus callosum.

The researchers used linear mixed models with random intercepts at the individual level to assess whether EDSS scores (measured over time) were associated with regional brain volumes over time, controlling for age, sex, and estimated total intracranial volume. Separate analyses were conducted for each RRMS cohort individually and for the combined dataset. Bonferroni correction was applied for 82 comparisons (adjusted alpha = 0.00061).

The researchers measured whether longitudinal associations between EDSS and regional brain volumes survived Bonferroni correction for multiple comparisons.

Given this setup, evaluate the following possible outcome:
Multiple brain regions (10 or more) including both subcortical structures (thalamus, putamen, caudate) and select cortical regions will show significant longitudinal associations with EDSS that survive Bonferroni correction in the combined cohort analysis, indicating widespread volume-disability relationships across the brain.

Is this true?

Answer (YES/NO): NO